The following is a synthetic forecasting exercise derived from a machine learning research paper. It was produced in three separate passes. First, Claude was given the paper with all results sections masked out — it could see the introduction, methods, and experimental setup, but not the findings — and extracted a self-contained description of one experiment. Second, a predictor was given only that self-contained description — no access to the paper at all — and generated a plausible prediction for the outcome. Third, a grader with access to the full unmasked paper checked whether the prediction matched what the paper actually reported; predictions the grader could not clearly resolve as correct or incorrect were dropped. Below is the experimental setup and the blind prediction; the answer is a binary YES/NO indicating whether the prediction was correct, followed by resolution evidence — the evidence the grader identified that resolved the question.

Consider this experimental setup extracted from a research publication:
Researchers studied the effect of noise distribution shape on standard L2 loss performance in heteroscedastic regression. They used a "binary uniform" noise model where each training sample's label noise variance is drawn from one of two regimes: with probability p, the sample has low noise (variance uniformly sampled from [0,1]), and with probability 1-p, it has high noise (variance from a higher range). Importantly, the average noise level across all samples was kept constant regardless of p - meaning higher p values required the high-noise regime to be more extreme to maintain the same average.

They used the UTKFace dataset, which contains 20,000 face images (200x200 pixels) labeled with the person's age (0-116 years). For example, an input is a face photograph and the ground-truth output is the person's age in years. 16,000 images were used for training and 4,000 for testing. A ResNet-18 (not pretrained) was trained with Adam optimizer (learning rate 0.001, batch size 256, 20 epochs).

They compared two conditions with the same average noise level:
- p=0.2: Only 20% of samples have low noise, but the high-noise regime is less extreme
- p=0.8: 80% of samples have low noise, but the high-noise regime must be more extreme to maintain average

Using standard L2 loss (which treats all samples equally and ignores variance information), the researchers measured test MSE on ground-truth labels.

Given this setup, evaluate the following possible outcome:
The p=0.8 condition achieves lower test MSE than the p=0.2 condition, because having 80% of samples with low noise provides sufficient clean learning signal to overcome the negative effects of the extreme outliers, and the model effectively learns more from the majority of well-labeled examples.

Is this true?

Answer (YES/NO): NO